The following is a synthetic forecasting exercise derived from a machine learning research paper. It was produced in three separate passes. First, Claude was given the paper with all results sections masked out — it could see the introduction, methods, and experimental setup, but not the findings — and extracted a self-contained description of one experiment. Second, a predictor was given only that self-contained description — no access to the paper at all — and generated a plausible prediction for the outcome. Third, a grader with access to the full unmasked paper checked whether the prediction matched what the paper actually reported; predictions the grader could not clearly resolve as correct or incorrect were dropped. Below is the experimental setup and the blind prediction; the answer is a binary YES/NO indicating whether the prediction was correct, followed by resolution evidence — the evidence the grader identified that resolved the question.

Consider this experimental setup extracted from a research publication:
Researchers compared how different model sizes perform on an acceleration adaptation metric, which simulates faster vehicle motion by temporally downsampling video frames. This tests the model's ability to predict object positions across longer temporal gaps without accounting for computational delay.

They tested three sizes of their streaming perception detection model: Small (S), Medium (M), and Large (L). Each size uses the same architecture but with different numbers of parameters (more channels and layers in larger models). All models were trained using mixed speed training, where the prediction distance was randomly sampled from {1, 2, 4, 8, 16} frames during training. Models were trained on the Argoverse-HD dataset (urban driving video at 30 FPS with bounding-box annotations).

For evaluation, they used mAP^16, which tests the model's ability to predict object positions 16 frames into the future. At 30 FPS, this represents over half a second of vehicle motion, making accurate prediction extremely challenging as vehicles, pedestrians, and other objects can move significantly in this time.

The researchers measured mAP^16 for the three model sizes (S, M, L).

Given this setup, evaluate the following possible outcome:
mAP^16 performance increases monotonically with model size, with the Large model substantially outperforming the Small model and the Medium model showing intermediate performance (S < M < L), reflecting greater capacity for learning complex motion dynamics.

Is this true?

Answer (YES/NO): YES